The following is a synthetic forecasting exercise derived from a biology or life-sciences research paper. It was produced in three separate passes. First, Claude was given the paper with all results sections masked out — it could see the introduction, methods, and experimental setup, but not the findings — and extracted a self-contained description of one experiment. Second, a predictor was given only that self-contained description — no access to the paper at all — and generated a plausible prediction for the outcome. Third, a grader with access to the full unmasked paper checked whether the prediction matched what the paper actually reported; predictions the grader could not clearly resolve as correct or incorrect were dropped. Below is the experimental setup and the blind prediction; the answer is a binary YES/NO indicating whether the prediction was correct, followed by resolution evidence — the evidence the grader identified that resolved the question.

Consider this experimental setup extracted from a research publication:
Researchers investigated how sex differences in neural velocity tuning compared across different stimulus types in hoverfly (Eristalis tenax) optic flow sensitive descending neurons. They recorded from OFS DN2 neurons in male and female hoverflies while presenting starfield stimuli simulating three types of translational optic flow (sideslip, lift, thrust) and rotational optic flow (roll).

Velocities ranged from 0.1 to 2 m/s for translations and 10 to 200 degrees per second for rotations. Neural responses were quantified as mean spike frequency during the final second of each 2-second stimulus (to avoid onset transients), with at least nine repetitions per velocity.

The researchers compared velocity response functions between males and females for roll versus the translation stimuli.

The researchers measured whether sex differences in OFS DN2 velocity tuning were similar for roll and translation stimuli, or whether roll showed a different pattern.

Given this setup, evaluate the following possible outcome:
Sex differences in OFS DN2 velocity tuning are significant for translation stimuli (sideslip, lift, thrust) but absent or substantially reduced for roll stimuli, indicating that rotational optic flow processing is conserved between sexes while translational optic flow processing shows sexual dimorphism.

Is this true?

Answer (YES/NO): YES